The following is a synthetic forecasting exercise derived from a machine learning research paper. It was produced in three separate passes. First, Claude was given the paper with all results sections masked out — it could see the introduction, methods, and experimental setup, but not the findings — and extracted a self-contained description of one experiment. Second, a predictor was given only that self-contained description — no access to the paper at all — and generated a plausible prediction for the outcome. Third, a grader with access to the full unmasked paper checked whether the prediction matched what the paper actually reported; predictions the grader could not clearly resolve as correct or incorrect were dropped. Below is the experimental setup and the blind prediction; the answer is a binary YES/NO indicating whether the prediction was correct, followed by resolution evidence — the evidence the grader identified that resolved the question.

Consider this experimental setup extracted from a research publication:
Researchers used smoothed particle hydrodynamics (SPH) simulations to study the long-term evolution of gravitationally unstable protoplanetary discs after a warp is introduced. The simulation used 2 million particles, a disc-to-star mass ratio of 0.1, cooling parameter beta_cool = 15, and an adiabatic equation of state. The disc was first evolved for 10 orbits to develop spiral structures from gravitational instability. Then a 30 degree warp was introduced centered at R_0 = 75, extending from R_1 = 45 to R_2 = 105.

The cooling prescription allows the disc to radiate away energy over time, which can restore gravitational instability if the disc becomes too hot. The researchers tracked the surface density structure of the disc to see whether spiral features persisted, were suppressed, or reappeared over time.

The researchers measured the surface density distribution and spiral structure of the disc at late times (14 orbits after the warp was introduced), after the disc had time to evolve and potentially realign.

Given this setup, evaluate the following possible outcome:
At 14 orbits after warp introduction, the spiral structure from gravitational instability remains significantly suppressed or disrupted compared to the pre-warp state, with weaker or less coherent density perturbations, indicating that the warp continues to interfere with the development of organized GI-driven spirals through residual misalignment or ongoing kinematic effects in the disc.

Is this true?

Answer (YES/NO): NO